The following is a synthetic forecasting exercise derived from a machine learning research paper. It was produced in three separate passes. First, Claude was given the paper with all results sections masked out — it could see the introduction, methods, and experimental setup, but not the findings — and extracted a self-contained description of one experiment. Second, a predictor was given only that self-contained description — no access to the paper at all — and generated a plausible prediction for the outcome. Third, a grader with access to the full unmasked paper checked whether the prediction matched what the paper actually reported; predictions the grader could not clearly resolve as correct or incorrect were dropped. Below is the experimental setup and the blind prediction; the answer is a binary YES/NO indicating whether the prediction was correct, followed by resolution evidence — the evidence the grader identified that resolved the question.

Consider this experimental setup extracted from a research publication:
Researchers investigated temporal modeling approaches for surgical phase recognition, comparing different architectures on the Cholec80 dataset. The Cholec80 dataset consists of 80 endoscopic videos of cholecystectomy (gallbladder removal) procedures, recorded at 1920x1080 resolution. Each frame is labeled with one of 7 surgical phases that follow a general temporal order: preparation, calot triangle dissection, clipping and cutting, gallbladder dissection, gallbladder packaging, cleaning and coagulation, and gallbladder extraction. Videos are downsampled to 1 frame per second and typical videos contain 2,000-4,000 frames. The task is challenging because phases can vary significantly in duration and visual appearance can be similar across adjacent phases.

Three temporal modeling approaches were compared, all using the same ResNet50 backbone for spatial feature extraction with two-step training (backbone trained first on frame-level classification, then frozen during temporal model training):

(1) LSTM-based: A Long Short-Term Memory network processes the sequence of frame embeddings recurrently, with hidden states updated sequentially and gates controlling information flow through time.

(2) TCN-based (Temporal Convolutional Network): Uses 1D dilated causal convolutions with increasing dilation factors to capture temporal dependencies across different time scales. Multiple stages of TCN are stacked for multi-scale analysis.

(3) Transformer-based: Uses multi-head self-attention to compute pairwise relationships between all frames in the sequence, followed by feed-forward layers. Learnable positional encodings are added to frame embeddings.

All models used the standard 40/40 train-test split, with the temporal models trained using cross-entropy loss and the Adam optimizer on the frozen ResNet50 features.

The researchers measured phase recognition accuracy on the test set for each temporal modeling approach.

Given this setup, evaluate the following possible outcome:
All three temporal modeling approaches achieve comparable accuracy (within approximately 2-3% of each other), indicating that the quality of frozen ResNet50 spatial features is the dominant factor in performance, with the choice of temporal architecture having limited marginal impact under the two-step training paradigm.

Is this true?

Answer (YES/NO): NO